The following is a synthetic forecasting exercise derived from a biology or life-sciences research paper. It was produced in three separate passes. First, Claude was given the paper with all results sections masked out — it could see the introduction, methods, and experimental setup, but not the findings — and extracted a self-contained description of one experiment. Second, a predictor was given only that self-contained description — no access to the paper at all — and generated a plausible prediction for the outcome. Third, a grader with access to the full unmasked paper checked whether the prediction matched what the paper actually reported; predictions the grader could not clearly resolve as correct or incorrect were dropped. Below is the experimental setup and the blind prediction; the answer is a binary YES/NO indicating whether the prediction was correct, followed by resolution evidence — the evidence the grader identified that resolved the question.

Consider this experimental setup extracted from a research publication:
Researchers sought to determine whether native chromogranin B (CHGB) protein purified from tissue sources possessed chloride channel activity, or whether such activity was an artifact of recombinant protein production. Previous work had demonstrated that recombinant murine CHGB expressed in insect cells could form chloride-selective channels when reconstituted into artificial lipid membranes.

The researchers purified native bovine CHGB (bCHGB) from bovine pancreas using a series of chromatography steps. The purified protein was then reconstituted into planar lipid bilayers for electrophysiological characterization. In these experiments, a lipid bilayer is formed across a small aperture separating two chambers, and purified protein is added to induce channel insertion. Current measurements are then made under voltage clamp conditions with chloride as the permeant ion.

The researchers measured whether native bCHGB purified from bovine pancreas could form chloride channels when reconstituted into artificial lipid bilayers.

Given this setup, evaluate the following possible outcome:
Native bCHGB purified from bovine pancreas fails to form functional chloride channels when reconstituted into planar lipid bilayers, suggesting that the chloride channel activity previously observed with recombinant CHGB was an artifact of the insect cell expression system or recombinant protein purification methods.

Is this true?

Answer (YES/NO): NO